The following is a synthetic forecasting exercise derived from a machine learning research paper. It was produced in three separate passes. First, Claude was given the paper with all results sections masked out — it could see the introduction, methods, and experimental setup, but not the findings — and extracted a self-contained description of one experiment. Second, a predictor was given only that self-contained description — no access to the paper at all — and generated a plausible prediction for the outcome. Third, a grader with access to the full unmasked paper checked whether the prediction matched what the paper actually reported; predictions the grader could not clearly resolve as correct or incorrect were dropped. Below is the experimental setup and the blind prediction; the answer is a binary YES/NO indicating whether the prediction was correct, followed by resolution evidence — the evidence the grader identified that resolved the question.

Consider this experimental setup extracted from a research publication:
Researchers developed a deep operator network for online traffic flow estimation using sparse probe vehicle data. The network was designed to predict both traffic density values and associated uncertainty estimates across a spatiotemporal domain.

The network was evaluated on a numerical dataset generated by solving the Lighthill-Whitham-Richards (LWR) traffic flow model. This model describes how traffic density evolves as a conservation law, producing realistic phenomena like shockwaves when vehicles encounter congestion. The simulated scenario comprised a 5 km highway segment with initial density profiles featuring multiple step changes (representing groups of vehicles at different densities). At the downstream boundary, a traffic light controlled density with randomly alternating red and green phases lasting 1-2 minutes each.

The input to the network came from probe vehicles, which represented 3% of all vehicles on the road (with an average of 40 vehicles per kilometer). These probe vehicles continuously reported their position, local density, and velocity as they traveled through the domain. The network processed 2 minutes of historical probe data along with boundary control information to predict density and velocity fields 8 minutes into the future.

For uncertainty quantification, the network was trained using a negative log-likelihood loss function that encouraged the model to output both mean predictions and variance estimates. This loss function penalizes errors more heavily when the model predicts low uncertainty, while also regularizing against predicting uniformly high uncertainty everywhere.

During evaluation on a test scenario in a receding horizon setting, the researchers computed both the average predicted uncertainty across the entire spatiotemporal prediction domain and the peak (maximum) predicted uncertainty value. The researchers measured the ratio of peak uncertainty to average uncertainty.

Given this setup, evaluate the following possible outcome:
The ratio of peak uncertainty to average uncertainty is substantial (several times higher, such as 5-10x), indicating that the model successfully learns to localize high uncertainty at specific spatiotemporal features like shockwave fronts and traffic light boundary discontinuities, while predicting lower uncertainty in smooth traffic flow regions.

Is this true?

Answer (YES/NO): YES